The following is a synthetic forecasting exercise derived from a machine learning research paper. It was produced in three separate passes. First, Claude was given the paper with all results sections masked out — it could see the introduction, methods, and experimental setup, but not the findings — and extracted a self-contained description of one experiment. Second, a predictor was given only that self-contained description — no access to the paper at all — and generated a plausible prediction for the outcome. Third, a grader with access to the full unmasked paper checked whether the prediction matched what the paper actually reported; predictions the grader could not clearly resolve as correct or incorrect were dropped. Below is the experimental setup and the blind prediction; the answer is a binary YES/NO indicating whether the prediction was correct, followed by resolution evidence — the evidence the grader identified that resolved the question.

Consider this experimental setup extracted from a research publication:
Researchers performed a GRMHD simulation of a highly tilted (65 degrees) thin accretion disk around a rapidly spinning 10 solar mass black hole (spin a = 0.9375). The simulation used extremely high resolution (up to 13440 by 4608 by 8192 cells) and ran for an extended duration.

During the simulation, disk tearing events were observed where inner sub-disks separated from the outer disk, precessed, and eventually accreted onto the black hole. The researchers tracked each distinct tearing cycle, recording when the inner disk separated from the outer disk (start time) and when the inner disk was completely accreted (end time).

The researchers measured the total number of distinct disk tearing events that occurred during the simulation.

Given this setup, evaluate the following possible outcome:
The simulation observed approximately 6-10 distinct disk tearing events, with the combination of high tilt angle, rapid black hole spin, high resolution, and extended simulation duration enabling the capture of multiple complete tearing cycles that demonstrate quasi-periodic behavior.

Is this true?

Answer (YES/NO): YES